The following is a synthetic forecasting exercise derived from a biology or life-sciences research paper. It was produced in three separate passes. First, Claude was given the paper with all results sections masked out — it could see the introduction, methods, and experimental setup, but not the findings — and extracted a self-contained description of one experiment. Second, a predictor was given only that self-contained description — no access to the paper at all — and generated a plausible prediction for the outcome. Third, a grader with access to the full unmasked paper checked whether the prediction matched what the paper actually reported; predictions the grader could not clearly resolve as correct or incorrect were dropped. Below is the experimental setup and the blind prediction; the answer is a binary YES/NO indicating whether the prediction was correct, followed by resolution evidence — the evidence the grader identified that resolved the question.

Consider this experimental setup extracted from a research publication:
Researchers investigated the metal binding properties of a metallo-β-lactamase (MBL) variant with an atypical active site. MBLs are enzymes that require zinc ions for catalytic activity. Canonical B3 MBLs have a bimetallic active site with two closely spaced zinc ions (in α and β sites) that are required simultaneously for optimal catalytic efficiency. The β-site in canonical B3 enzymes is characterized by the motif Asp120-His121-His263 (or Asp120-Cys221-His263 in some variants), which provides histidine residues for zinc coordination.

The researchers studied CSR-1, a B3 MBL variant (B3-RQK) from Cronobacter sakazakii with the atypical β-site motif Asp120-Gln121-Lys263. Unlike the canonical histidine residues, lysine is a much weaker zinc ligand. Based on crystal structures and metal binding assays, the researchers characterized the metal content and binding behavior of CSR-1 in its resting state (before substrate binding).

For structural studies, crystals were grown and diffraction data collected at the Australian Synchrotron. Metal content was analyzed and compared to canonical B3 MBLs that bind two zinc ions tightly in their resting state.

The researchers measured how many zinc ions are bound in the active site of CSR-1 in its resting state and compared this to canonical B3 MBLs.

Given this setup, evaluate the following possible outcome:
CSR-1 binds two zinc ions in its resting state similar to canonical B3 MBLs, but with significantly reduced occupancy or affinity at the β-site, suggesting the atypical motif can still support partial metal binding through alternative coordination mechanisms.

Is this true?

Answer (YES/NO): NO